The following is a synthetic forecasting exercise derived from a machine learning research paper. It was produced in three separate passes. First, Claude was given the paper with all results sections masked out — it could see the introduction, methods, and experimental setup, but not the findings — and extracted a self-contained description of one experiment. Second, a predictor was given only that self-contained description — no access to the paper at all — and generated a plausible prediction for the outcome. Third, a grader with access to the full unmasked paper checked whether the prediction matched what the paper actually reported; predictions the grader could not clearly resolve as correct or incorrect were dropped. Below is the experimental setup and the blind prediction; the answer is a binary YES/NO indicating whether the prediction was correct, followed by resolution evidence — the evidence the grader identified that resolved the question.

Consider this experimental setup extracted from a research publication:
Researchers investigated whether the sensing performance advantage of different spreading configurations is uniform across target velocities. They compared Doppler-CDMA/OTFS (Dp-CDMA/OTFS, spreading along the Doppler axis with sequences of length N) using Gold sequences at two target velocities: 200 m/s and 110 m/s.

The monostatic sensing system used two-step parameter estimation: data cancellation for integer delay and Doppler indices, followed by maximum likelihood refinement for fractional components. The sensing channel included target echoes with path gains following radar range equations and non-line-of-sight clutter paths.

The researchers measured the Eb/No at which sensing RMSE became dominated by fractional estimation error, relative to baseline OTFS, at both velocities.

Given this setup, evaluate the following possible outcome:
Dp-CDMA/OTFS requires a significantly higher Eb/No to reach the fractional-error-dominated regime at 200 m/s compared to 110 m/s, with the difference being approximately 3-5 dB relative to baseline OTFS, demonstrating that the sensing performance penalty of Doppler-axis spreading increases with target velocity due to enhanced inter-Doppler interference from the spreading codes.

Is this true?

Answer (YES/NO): NO